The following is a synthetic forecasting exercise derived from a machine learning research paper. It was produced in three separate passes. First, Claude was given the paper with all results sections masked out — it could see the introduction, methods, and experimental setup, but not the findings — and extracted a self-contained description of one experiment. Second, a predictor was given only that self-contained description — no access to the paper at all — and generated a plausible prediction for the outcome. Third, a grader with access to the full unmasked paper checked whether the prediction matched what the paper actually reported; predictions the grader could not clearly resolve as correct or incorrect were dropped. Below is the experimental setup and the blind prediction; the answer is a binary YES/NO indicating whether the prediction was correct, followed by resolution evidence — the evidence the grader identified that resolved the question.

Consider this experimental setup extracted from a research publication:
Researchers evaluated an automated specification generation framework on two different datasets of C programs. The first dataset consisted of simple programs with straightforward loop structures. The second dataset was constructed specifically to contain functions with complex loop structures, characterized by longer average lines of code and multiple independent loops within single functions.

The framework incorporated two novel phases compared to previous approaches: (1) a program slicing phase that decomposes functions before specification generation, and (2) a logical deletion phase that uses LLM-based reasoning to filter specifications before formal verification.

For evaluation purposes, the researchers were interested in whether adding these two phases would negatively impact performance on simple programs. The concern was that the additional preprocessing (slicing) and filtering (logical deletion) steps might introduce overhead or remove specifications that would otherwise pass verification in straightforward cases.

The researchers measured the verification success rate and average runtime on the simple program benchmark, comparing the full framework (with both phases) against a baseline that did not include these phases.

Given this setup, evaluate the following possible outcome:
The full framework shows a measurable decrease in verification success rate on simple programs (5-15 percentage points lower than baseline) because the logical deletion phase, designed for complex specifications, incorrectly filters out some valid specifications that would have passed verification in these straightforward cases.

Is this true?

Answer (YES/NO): NO